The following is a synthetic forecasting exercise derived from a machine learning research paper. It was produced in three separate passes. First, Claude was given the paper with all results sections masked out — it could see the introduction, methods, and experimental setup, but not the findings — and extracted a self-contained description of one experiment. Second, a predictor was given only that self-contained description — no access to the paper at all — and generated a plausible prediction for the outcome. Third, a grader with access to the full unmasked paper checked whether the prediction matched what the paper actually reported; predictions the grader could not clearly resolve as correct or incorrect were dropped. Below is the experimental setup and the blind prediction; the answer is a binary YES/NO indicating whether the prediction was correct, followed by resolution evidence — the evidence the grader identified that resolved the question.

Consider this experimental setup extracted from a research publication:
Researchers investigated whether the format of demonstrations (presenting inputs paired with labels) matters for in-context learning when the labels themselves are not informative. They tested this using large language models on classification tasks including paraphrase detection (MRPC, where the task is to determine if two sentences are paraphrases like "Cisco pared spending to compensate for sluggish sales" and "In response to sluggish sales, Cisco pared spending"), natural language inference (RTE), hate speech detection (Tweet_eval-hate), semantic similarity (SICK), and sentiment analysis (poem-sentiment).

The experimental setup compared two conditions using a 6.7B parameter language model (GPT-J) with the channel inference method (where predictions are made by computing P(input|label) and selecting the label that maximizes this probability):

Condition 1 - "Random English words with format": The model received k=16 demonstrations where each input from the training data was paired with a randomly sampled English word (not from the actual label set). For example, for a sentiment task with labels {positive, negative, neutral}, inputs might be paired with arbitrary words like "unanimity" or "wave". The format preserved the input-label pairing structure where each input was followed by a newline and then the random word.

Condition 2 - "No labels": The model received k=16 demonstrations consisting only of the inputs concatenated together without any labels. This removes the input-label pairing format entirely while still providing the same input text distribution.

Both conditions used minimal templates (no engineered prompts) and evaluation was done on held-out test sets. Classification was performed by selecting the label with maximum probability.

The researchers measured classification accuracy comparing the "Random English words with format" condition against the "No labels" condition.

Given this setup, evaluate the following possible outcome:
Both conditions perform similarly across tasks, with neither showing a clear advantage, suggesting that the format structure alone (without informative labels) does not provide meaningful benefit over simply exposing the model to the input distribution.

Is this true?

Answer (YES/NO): NO